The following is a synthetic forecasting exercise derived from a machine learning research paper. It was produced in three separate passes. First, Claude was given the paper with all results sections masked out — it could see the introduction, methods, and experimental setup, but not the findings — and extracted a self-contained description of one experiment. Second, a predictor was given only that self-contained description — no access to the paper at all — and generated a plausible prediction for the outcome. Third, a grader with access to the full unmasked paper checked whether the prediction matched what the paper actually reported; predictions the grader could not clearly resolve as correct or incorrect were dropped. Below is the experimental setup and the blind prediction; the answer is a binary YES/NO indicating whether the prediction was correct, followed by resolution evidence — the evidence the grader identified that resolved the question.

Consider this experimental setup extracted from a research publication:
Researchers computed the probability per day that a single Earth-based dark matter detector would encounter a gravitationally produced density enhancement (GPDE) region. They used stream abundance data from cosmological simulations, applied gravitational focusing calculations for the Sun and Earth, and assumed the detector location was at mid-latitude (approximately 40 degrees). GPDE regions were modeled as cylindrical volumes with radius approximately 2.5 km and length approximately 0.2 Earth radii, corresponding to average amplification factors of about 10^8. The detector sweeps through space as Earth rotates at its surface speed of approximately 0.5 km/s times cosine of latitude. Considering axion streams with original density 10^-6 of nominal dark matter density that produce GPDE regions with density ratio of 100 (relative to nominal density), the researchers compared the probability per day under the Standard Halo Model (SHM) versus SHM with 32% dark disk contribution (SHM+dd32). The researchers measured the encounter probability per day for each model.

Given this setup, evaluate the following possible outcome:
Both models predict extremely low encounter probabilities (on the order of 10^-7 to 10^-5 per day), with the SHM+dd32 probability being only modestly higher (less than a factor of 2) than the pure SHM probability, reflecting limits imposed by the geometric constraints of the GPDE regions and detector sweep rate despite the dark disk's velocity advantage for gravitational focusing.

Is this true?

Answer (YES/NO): NO